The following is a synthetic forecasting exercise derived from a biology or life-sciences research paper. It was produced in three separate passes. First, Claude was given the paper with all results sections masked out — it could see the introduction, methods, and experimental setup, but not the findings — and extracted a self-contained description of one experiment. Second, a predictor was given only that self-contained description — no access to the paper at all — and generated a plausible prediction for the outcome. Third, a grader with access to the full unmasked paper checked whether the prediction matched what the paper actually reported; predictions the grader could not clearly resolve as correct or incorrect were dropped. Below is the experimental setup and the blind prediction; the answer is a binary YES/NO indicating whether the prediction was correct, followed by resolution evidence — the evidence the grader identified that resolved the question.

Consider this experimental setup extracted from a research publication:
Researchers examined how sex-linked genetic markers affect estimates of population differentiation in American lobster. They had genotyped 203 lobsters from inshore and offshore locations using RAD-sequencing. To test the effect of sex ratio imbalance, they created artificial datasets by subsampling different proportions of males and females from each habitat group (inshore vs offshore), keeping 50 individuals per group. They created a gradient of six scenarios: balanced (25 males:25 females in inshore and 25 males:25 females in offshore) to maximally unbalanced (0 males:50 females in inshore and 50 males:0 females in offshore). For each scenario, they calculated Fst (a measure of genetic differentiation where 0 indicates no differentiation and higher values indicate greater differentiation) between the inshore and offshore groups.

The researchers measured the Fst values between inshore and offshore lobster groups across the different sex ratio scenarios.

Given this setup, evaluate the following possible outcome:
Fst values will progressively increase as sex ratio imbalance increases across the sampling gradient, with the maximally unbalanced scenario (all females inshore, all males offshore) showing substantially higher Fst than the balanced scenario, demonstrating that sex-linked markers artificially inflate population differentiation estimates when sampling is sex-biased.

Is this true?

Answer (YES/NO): YES